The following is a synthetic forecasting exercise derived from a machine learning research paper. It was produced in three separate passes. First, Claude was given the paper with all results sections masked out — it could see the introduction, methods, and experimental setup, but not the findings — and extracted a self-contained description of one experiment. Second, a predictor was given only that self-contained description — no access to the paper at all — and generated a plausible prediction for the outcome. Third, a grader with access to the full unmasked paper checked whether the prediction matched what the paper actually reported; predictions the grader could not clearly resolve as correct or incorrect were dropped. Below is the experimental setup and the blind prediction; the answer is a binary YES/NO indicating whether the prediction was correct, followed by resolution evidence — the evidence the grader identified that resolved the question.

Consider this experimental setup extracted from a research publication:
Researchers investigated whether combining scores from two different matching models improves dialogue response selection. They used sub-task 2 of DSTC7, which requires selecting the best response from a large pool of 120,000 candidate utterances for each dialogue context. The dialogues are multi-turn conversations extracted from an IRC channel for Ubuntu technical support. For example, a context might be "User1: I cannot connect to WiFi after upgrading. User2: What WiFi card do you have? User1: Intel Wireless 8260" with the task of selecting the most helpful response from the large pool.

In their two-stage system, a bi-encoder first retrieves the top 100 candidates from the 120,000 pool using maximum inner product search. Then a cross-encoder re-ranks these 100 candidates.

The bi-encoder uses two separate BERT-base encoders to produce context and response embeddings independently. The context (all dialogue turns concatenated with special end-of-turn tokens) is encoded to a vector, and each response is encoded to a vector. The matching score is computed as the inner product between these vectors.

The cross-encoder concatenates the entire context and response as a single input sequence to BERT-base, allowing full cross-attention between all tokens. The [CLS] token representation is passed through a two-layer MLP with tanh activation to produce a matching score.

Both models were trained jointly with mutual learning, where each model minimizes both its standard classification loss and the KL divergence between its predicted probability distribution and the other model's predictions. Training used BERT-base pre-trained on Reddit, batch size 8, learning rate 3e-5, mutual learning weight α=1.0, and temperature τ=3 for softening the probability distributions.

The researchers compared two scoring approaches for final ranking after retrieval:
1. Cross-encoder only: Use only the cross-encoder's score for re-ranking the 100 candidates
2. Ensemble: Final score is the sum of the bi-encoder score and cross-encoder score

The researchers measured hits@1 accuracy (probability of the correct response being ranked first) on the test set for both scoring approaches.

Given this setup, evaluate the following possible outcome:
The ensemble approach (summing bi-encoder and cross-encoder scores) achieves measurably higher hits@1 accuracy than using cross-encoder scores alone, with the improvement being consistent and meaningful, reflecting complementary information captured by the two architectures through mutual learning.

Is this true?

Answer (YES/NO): YES